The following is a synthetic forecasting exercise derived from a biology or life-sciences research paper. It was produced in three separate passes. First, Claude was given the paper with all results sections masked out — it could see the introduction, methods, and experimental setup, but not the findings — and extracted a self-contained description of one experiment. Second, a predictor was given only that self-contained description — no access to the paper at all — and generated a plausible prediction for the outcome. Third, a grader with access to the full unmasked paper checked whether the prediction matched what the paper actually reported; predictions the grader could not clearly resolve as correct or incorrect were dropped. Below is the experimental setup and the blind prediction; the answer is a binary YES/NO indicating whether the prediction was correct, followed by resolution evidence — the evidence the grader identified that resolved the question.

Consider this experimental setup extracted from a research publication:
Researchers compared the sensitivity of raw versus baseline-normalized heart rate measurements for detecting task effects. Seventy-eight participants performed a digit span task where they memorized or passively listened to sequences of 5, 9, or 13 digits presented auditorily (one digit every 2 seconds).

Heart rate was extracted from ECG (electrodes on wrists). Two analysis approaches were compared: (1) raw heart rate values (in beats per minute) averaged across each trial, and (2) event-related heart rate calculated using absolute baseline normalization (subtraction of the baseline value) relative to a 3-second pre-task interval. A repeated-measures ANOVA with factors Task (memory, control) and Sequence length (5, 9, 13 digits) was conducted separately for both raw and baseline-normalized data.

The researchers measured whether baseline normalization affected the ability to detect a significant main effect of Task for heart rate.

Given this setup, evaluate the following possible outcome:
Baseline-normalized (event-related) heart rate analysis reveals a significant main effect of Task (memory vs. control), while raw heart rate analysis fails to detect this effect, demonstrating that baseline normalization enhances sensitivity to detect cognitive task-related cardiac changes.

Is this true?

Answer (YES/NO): NO